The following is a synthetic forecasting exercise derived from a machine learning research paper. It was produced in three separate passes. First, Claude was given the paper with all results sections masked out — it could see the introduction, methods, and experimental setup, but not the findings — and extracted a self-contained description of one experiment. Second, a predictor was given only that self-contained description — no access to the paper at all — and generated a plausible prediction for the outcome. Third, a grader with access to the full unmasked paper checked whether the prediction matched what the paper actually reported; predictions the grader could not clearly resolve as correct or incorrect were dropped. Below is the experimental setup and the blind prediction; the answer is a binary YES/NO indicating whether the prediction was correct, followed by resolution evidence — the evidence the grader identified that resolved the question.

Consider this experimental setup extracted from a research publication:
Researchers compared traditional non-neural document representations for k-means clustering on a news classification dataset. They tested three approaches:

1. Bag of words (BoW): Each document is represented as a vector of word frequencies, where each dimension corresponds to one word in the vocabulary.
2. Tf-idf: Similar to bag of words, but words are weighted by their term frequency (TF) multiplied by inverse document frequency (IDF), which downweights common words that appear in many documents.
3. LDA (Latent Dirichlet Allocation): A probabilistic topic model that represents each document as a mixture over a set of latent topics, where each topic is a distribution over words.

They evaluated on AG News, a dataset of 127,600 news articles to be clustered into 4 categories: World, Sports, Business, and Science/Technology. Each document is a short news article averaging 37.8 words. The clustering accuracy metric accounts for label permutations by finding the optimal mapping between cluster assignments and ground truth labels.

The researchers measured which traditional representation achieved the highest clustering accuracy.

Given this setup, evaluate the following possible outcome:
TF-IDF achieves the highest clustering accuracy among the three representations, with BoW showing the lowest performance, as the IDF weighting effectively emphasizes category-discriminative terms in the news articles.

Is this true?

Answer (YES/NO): NO